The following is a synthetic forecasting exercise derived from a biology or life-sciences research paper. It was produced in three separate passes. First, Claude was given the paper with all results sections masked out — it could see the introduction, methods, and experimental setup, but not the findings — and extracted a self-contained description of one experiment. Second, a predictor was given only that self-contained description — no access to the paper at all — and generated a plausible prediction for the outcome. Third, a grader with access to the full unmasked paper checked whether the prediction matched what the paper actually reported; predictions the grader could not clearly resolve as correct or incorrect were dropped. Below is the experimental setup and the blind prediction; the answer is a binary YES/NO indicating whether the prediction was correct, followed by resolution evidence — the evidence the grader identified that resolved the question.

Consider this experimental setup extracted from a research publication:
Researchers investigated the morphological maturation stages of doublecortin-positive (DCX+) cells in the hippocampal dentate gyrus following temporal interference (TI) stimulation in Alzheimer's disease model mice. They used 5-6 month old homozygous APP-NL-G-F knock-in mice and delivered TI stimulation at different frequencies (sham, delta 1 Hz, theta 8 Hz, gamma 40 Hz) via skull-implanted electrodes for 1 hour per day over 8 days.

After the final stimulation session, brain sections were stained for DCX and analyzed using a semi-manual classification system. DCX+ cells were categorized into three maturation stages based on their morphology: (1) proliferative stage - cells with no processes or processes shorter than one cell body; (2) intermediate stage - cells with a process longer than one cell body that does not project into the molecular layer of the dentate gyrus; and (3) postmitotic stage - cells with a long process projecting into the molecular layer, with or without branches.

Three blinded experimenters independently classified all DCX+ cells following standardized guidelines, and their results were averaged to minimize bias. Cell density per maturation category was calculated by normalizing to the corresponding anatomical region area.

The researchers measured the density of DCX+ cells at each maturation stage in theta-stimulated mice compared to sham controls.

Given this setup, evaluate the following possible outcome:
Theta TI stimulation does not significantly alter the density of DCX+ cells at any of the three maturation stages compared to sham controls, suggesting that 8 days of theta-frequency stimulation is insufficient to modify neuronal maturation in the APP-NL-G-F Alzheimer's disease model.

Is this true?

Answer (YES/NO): NO